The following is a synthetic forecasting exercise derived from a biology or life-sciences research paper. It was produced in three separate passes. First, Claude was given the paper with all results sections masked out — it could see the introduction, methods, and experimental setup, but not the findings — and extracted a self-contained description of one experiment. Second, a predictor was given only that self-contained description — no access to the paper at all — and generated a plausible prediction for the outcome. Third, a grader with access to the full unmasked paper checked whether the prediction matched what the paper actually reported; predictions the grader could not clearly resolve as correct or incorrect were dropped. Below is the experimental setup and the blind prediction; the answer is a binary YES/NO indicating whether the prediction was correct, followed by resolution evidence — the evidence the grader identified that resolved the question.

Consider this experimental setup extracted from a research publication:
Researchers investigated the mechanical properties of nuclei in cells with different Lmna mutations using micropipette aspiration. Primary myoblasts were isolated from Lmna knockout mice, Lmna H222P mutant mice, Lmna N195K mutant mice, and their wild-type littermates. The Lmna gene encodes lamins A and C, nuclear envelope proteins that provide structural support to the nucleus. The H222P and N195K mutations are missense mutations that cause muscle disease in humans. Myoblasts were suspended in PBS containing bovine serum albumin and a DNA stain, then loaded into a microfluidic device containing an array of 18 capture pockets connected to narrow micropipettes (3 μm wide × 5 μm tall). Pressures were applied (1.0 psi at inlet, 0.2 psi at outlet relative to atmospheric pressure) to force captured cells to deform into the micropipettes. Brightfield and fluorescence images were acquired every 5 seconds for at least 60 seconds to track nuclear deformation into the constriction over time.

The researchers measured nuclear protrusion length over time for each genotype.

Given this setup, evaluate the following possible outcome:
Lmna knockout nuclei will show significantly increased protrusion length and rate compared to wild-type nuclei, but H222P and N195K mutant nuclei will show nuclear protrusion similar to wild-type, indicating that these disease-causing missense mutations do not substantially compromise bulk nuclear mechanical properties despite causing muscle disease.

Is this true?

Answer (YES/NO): NO